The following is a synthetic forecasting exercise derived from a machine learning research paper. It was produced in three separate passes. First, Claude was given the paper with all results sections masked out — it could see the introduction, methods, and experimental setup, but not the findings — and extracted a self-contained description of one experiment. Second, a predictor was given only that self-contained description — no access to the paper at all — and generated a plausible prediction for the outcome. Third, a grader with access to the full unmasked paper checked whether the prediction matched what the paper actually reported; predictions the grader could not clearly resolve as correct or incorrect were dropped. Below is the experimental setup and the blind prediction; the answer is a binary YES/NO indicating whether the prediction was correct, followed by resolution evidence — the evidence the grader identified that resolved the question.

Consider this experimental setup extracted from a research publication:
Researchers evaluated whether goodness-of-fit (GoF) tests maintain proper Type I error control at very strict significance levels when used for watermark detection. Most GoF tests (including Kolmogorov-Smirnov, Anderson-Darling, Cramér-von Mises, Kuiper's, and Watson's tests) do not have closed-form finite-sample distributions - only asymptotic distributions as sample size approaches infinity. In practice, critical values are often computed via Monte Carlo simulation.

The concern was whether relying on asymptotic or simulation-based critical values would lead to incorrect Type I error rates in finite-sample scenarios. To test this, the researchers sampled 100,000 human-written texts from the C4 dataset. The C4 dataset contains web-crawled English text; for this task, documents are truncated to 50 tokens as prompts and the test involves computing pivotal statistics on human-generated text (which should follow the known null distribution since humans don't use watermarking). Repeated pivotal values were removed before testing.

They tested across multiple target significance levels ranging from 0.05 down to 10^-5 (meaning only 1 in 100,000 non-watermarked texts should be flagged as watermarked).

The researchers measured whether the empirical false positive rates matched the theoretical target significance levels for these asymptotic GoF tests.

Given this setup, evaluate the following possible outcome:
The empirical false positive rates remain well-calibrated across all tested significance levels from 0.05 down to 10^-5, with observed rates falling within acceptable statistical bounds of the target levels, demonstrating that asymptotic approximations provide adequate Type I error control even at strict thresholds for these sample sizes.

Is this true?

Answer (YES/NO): YES